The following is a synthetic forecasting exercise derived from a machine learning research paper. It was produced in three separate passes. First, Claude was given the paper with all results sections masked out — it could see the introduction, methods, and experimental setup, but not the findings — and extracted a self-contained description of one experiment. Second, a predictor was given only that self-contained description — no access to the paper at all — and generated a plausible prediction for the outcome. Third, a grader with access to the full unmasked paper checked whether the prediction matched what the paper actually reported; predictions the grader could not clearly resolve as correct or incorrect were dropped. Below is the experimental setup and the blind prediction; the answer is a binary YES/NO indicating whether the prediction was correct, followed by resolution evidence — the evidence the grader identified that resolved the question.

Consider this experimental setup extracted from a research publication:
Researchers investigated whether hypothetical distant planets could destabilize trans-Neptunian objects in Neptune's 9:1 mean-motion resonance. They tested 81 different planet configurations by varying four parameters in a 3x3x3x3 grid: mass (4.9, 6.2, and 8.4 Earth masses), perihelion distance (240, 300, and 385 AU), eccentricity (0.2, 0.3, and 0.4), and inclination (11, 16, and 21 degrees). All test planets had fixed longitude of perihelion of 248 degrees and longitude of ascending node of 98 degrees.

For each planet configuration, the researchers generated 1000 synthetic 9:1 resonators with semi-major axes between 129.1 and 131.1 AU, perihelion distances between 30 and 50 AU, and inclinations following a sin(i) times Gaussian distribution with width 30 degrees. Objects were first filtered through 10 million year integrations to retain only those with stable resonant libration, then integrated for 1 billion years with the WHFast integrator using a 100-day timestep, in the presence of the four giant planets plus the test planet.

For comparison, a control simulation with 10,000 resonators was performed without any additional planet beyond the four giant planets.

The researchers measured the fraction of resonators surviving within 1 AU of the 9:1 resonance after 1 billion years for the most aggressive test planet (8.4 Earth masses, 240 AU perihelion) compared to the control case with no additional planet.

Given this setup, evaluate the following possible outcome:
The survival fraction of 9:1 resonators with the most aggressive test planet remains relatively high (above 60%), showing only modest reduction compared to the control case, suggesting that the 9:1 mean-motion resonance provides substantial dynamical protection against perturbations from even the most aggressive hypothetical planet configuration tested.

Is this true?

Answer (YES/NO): NO